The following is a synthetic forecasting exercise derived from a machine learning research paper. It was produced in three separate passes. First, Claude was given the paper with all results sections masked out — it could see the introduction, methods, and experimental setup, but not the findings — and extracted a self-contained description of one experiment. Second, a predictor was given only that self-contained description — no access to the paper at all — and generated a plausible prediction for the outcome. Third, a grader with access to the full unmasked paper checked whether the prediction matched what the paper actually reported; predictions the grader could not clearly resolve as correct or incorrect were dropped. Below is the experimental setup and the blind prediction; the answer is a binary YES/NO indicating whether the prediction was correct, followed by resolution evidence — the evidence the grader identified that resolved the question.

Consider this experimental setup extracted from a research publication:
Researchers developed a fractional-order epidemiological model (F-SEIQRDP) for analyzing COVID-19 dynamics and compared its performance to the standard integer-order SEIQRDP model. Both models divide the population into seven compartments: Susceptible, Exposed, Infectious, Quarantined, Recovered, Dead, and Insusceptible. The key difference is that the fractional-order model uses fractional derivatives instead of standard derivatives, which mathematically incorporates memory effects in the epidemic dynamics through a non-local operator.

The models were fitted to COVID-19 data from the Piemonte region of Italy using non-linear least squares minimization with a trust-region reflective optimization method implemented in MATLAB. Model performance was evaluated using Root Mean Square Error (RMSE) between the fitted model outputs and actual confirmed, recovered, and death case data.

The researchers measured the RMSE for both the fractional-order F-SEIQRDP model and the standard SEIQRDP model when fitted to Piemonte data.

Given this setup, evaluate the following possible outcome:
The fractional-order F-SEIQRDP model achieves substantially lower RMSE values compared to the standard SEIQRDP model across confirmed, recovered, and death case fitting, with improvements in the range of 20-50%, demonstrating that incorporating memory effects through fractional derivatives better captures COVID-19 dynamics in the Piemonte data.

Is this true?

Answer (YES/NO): NO